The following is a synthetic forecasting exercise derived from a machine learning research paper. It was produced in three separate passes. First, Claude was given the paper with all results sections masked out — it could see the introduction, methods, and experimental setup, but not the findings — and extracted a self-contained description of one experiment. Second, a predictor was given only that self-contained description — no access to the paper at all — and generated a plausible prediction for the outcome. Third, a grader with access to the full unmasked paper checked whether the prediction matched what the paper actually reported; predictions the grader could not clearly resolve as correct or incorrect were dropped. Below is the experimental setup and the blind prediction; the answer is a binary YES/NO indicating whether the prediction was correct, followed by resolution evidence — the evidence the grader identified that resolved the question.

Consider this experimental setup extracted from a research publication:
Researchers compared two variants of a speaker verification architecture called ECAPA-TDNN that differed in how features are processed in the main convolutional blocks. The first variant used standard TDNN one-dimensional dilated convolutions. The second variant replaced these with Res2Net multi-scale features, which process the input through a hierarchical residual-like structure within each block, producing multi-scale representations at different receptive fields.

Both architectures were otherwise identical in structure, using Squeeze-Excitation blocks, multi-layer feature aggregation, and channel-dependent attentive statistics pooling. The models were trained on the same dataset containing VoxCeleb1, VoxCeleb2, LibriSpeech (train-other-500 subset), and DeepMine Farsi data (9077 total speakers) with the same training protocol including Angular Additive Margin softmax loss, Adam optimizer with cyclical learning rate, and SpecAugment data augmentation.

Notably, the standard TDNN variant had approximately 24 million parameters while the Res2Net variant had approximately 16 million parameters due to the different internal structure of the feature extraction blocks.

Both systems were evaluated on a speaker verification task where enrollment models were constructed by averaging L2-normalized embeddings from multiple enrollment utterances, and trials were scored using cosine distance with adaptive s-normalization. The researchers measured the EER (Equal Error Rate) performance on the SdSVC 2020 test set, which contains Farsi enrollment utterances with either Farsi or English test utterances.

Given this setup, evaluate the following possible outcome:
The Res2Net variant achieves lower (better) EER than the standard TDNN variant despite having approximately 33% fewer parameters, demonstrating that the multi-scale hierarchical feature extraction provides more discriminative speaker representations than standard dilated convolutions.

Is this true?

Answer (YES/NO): YES